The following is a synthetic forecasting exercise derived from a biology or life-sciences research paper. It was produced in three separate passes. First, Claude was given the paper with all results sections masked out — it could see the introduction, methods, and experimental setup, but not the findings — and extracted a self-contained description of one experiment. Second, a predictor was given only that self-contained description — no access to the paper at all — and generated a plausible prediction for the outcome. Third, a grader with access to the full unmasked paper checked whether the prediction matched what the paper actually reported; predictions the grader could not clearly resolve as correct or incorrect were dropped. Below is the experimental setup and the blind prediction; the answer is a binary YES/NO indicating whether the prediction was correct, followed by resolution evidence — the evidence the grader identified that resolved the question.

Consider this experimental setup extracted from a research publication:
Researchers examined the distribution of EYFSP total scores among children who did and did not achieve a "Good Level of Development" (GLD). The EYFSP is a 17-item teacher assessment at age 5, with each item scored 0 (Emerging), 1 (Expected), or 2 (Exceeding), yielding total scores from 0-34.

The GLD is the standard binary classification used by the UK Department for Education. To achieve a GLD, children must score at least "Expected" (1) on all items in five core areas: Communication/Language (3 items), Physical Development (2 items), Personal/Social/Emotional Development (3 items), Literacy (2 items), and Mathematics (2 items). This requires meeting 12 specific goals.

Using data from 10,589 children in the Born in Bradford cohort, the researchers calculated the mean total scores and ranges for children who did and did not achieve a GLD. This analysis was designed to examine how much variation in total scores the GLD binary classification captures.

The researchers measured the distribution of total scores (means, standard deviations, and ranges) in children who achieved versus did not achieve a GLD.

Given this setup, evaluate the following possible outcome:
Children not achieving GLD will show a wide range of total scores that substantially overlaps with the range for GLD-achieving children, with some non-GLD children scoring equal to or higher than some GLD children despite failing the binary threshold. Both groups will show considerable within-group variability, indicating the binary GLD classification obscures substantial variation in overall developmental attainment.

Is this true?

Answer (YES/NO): YES